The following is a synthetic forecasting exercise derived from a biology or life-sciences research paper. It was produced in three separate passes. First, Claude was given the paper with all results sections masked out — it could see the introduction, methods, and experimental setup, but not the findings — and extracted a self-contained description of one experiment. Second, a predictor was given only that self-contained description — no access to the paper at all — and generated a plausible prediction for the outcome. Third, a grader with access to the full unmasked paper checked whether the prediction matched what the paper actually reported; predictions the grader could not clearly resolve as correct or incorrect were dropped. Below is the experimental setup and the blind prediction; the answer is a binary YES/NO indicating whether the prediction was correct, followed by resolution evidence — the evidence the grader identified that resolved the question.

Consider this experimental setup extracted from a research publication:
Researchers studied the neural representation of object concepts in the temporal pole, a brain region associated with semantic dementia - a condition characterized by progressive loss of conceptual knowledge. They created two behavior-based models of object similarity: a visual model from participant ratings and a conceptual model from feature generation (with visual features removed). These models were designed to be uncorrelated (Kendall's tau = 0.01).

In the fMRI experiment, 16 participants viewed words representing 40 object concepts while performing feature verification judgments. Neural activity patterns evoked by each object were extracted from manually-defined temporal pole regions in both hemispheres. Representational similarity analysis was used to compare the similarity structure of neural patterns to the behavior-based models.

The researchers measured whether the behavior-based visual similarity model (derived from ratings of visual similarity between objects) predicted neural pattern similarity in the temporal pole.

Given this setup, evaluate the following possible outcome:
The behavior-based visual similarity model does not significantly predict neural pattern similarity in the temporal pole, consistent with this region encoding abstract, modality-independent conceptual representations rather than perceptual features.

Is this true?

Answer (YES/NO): YES